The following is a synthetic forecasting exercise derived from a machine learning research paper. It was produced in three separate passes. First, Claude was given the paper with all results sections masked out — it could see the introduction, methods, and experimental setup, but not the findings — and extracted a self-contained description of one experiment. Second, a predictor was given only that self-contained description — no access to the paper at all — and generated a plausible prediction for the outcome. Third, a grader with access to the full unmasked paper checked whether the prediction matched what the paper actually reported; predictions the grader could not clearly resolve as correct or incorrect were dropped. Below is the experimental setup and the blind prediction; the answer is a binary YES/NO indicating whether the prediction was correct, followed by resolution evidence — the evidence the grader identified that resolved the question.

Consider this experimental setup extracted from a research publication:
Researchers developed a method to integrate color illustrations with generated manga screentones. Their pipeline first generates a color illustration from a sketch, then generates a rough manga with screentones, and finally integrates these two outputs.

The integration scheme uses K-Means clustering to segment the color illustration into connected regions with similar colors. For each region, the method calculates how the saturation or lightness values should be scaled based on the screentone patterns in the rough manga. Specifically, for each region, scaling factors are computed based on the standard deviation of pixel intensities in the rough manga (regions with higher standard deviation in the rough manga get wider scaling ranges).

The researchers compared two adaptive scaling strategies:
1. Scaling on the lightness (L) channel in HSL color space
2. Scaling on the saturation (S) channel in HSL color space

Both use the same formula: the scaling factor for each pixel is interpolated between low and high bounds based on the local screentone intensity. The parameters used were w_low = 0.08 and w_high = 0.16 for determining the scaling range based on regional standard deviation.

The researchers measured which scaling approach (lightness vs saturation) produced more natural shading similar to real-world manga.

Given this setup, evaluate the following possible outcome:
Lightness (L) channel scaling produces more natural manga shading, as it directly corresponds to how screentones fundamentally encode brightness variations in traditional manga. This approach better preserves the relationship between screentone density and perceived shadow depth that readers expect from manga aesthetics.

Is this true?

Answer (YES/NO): NO